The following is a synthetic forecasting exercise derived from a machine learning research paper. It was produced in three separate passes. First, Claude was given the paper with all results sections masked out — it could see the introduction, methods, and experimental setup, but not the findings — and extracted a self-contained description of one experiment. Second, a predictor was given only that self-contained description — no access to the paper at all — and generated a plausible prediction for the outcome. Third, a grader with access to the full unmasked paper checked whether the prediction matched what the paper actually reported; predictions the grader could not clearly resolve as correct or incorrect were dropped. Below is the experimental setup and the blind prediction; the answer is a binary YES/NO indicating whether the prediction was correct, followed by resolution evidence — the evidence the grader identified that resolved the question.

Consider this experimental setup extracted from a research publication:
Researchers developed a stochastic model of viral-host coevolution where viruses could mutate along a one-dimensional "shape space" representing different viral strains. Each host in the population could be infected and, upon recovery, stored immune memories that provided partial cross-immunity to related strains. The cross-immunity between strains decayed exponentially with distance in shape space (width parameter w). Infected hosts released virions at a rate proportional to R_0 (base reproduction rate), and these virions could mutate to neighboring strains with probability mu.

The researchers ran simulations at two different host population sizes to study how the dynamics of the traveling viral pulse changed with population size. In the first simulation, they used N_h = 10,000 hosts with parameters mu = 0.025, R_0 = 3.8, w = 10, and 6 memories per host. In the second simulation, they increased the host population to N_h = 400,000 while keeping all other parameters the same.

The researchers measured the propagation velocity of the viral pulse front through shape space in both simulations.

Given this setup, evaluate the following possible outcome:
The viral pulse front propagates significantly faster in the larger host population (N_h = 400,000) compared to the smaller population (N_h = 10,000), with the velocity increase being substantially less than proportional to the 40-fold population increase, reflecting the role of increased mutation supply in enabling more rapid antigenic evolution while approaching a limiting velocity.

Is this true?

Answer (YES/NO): NO